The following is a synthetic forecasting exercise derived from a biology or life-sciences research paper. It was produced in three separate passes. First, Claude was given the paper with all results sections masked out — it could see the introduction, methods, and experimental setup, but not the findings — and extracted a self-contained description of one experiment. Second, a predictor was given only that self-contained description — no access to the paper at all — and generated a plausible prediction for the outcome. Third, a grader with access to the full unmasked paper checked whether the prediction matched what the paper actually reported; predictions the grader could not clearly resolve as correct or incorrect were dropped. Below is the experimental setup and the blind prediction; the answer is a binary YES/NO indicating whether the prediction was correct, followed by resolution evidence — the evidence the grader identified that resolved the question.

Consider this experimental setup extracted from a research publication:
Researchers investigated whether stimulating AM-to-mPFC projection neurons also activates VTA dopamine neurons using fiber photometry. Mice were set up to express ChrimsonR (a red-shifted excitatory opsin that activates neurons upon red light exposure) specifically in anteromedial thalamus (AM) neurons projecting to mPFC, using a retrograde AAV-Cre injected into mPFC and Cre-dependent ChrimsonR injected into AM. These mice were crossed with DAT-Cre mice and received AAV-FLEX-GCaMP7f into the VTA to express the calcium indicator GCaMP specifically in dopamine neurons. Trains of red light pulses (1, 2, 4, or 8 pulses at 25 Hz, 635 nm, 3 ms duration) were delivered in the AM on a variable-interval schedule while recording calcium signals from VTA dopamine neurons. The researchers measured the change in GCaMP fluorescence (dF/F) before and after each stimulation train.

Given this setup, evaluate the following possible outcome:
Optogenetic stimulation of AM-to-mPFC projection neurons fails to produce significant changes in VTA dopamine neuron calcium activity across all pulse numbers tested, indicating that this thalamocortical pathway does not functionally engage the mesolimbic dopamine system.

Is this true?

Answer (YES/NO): NO